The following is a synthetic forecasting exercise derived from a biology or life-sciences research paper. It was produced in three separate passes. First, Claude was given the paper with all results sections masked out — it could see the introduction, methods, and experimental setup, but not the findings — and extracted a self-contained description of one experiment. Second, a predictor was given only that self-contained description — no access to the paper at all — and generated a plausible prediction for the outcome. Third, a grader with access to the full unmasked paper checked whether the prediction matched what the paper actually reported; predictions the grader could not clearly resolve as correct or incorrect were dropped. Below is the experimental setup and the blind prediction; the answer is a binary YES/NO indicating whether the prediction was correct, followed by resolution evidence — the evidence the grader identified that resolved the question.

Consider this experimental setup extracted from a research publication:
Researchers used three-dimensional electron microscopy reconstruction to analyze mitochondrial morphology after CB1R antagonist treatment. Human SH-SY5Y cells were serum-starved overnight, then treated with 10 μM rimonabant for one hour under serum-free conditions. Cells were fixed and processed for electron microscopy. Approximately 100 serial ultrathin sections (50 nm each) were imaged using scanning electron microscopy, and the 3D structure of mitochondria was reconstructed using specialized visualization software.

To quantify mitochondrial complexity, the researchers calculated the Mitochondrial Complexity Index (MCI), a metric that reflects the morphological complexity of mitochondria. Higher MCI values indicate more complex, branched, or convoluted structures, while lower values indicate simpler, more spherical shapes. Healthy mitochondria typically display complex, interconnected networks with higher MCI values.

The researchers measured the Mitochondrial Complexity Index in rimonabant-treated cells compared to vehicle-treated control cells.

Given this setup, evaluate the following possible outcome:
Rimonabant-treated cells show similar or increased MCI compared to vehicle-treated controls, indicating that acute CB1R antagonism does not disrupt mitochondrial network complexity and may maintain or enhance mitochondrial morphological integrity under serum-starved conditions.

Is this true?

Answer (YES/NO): NO